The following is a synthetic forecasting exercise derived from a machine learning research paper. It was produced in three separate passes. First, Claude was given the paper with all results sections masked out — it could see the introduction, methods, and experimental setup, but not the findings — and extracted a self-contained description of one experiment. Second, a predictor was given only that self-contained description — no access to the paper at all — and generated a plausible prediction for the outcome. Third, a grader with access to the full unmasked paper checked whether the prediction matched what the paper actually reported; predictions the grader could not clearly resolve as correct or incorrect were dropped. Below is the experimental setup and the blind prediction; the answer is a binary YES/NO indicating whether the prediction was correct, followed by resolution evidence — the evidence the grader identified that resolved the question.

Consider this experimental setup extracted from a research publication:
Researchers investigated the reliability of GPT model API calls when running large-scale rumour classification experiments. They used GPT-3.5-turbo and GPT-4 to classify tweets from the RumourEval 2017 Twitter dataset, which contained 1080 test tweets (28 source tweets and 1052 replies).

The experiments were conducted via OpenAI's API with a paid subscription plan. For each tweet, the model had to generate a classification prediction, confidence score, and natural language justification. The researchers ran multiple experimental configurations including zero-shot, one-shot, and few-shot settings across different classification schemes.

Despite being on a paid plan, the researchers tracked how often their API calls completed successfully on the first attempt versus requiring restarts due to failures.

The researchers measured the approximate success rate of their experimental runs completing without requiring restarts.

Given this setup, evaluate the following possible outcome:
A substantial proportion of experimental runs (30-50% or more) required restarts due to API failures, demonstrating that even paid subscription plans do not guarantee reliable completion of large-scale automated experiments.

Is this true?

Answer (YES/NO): YES